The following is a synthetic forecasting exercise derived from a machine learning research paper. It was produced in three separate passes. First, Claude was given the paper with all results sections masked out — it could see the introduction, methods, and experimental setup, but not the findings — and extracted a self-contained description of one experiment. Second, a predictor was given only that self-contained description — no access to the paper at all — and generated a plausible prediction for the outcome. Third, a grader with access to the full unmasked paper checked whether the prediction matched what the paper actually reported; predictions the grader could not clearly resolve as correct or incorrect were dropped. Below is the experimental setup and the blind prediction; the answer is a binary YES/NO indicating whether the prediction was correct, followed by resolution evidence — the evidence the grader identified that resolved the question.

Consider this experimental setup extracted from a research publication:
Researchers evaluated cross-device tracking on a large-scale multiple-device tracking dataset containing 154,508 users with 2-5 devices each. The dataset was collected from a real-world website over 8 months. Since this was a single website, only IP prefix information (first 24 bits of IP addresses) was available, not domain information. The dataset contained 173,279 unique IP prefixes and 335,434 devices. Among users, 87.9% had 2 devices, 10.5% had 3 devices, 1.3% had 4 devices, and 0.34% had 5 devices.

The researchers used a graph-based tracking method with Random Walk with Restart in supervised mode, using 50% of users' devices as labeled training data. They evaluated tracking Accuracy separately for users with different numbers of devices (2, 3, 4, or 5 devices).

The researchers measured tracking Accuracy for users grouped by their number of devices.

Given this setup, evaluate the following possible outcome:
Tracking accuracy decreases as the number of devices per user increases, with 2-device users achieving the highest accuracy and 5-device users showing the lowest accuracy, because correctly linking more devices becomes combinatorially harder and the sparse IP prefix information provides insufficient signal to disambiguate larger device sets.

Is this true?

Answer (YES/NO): NO